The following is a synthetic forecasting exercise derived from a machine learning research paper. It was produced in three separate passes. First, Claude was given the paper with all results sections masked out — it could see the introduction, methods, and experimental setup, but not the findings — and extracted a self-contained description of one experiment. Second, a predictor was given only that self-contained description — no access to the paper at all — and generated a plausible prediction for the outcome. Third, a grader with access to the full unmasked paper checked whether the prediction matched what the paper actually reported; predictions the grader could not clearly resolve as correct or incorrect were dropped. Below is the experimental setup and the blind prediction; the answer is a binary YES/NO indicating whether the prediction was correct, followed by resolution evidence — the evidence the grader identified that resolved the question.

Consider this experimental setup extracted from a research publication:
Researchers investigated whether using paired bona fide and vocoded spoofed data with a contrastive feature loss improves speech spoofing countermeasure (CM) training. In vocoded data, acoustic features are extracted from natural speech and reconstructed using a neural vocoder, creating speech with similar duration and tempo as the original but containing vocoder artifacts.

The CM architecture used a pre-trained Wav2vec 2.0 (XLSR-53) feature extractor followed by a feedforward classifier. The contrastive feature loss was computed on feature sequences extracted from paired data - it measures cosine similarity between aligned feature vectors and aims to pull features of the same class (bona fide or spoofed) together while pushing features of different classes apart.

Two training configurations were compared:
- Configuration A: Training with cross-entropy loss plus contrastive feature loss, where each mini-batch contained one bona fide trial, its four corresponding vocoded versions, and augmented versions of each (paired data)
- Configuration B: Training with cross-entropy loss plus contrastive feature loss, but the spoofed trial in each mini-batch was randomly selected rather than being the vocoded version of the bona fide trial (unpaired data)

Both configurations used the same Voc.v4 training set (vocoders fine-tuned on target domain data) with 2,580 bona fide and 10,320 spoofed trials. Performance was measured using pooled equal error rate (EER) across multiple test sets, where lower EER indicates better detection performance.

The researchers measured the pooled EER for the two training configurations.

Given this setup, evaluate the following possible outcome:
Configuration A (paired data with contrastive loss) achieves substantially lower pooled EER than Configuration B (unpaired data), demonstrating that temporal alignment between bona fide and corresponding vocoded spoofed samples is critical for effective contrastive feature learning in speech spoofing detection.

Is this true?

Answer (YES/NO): NO